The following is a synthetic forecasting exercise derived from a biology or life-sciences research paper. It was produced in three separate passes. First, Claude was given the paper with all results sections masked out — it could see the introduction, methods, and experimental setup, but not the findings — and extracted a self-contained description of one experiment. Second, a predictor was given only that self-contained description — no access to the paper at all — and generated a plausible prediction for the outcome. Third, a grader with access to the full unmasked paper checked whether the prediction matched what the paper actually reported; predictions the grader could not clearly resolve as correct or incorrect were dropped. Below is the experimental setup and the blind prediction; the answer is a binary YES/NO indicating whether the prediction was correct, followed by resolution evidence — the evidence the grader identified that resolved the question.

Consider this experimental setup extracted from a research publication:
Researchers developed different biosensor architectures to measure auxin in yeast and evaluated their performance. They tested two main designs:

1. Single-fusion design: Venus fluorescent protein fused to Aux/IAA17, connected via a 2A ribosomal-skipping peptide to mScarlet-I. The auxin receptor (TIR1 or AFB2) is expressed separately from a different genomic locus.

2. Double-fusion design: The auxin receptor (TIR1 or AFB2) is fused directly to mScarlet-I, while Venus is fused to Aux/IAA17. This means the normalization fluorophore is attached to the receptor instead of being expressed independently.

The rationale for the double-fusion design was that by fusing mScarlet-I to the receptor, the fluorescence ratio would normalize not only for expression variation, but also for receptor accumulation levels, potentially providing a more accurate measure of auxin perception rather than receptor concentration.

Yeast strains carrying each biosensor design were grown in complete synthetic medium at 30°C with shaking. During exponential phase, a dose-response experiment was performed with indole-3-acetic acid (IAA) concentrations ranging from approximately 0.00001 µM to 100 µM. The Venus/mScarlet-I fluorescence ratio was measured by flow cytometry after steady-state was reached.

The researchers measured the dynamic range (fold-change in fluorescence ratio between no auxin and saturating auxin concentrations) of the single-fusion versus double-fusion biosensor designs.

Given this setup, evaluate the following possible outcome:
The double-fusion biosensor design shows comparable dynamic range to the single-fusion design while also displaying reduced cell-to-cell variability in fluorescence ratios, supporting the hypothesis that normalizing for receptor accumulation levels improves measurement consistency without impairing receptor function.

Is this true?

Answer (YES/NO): NO